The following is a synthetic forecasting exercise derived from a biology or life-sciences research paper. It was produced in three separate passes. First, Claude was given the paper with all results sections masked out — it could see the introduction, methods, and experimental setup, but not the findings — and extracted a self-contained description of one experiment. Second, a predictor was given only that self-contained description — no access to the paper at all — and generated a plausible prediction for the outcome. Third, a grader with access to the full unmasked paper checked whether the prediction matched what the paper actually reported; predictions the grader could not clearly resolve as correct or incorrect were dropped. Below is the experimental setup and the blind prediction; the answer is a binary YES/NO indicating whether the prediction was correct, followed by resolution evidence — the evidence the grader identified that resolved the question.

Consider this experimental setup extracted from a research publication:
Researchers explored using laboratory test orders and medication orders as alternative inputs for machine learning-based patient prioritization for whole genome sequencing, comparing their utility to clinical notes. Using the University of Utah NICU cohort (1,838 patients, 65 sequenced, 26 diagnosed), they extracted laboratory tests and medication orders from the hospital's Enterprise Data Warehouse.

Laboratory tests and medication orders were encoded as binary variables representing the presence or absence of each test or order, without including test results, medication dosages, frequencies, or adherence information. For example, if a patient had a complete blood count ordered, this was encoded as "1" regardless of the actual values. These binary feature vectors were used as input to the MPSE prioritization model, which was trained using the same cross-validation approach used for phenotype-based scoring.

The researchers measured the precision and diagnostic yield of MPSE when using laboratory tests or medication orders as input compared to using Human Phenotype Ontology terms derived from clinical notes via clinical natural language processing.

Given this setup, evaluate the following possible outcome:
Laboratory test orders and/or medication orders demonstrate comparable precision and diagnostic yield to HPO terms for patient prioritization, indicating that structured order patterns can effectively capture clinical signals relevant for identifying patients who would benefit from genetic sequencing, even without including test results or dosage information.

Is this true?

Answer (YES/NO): NO